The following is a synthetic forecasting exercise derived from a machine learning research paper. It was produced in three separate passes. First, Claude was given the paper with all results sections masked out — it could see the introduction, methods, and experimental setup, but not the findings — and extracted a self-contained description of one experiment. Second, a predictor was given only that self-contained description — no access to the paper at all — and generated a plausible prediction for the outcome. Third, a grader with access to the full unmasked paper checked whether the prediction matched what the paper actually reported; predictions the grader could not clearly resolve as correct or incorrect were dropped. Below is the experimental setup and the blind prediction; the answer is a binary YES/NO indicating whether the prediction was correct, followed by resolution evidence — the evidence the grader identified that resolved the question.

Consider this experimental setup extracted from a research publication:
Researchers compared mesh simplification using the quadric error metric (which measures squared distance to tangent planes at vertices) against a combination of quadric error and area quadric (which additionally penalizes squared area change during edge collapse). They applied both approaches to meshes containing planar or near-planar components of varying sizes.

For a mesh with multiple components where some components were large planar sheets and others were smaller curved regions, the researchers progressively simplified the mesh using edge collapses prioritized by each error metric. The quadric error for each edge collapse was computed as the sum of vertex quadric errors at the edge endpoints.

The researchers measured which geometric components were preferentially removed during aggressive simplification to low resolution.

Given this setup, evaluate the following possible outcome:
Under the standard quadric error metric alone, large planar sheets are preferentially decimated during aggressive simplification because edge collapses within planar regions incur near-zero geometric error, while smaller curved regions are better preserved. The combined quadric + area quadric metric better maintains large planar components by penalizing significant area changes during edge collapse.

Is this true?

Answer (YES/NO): YES